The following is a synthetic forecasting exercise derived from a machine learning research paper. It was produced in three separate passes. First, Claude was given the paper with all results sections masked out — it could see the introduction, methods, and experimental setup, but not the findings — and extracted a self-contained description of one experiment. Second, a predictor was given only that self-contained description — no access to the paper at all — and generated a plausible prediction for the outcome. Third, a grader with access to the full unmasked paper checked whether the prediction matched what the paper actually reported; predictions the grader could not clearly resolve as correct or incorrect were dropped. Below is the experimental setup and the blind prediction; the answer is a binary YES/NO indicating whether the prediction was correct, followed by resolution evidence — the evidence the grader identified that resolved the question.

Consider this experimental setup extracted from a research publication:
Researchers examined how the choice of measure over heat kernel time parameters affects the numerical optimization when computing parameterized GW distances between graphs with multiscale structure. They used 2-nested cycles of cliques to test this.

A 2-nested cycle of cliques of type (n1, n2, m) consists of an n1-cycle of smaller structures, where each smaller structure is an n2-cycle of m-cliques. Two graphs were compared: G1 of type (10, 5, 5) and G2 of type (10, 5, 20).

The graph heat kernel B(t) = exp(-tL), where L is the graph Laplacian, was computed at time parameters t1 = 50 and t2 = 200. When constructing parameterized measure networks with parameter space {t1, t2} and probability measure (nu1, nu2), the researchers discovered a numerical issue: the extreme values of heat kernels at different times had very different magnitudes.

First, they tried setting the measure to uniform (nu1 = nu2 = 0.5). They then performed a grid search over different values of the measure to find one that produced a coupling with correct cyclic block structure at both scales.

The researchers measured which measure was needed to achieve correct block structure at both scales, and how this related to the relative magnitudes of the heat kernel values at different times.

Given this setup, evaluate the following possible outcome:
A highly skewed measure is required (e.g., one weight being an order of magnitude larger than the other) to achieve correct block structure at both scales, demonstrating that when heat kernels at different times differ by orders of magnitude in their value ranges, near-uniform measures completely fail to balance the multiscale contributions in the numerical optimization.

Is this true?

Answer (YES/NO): YES